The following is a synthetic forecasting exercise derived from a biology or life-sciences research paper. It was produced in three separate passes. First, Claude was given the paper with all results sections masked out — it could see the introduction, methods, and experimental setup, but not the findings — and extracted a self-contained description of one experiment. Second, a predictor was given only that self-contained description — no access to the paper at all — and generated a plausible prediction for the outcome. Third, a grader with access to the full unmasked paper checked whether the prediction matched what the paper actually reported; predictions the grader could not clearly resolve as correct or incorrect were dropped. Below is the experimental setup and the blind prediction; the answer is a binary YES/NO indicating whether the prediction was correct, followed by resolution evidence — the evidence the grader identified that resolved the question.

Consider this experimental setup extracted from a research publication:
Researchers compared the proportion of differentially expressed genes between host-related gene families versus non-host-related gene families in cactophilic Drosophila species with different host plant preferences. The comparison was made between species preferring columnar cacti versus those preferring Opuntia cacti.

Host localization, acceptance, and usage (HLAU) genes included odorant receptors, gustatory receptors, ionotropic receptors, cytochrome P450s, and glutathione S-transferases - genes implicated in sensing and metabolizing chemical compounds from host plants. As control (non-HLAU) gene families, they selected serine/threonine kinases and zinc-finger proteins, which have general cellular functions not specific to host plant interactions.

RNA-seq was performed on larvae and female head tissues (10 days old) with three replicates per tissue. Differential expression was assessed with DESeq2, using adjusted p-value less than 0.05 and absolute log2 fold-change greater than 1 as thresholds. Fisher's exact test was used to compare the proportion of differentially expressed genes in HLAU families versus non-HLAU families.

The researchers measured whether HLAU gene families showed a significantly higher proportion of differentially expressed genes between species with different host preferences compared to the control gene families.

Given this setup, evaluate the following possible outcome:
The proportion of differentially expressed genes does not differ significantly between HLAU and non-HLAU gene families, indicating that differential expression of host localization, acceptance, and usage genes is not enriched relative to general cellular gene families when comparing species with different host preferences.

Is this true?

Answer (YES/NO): NO